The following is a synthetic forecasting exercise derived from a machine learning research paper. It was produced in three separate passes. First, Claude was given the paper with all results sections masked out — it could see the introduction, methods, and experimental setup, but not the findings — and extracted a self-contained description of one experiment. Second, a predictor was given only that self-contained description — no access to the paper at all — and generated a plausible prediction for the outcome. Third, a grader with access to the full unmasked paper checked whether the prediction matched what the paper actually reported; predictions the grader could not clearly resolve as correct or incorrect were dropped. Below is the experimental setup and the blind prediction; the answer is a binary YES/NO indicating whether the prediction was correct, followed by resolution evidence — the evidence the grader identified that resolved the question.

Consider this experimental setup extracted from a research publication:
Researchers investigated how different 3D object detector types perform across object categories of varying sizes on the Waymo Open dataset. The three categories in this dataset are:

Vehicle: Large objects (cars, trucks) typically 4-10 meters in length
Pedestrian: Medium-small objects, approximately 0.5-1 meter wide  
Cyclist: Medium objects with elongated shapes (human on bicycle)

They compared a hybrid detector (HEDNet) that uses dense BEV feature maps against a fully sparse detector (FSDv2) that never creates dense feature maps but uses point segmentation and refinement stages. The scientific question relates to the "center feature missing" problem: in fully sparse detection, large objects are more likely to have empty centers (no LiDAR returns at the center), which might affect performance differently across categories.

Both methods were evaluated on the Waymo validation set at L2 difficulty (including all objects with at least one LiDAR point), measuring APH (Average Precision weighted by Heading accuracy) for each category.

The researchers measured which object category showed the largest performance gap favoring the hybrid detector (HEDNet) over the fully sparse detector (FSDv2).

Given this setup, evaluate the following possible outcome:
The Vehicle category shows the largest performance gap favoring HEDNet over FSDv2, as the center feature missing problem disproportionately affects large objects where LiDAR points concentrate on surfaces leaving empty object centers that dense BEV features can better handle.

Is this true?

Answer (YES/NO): YES